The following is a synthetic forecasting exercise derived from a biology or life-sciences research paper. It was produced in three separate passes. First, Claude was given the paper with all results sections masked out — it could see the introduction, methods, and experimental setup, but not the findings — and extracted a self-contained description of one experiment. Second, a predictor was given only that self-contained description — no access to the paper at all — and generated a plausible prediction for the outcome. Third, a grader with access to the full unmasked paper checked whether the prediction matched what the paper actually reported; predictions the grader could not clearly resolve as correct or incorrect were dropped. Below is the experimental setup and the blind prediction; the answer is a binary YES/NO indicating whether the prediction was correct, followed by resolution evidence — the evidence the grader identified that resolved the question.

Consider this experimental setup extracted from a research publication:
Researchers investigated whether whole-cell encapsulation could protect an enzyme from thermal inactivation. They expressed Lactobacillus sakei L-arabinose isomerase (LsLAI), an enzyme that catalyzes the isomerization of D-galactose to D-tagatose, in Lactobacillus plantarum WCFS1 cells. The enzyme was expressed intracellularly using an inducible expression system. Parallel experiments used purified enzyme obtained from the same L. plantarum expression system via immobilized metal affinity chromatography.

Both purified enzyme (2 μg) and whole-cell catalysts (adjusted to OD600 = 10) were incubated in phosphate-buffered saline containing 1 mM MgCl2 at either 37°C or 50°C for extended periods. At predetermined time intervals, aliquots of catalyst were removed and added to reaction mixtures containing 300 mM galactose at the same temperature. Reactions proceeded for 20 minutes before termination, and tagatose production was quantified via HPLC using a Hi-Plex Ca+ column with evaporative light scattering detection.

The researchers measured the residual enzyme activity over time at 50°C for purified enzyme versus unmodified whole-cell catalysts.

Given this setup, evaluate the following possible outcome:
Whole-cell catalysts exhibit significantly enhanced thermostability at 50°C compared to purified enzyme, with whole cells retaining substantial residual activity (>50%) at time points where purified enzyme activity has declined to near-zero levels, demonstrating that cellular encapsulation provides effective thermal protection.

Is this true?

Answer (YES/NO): YES